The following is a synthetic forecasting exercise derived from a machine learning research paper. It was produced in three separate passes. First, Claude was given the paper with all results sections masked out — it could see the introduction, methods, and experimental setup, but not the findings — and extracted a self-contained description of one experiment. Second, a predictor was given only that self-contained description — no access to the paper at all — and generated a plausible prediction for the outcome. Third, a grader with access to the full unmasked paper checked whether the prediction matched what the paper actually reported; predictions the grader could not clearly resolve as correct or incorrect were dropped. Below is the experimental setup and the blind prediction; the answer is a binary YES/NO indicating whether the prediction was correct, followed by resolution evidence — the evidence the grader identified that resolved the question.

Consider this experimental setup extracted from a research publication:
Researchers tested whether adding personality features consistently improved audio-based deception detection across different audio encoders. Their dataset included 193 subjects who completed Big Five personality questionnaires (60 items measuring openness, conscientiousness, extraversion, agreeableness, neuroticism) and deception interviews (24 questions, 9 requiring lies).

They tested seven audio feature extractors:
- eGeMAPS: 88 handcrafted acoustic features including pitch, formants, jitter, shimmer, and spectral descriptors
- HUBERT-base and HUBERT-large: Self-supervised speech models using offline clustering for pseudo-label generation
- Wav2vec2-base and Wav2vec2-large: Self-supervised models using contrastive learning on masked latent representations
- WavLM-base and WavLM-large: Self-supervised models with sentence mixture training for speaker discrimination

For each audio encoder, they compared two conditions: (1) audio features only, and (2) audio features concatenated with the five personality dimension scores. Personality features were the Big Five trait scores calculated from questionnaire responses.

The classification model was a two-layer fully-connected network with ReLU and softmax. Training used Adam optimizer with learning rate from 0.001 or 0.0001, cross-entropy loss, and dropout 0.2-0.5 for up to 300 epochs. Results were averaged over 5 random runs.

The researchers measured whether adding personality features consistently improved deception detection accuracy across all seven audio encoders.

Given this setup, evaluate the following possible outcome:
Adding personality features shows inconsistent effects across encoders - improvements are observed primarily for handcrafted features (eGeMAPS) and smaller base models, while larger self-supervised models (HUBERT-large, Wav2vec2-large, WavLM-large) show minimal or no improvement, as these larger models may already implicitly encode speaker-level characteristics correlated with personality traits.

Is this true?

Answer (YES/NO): NO